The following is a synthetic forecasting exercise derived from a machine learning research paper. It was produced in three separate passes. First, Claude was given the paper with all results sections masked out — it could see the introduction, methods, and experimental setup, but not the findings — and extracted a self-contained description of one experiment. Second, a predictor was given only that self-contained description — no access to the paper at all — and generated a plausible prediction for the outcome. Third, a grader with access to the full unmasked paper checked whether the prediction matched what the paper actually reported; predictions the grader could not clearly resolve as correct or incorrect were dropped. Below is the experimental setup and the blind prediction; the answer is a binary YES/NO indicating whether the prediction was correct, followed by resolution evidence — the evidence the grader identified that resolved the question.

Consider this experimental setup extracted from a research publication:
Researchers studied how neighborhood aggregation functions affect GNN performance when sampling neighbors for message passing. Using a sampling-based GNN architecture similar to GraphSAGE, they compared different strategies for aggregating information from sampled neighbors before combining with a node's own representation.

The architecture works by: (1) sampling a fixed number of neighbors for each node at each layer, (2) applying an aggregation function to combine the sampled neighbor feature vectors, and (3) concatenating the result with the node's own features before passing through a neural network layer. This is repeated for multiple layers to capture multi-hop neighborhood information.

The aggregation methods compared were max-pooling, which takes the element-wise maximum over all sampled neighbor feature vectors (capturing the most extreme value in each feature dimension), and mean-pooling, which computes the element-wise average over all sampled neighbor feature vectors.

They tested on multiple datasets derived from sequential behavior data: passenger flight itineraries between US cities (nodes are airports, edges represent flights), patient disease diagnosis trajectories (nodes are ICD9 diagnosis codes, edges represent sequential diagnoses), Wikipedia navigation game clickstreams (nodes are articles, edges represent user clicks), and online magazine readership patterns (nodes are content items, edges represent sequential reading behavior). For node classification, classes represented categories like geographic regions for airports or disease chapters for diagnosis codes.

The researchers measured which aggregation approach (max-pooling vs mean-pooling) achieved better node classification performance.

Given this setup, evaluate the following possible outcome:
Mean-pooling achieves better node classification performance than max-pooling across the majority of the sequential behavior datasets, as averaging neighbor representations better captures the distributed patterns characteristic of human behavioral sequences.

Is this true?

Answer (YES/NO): YES